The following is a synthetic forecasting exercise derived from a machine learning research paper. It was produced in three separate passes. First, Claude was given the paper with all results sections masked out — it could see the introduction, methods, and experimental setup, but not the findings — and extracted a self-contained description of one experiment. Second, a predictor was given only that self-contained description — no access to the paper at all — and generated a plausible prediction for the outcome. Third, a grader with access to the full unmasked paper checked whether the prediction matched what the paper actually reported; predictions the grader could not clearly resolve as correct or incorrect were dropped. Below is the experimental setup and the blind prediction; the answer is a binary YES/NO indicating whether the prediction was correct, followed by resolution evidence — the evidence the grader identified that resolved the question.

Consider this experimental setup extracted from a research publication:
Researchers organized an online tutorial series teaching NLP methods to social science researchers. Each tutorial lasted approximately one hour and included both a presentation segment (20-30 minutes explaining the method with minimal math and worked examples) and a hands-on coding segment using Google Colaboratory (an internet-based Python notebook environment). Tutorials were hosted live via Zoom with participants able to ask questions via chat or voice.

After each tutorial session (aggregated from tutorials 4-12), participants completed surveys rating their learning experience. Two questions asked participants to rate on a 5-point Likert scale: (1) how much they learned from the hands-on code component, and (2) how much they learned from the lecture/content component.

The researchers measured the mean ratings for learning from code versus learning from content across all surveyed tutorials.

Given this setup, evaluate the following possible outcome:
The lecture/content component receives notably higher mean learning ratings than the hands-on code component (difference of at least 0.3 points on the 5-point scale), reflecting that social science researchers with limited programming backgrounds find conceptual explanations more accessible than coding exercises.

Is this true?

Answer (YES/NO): NO